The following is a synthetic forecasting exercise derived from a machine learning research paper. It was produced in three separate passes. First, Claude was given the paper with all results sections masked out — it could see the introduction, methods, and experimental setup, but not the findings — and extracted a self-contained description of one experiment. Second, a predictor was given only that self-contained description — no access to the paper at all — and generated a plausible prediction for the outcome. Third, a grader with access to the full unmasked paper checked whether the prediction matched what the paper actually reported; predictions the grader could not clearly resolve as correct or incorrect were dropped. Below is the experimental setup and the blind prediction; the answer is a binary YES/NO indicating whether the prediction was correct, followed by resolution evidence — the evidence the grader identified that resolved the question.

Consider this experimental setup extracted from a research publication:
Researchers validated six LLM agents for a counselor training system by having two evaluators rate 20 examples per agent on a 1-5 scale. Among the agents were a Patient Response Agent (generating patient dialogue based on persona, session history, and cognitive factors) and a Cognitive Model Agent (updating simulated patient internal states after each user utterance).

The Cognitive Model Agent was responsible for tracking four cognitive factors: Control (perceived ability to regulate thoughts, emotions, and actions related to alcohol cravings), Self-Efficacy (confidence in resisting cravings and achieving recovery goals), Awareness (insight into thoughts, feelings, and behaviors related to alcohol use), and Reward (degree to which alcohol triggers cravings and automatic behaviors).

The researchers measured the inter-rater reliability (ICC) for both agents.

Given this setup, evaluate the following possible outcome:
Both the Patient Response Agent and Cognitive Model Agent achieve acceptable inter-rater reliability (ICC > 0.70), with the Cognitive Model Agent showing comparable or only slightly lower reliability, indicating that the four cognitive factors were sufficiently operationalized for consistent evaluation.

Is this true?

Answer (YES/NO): NO